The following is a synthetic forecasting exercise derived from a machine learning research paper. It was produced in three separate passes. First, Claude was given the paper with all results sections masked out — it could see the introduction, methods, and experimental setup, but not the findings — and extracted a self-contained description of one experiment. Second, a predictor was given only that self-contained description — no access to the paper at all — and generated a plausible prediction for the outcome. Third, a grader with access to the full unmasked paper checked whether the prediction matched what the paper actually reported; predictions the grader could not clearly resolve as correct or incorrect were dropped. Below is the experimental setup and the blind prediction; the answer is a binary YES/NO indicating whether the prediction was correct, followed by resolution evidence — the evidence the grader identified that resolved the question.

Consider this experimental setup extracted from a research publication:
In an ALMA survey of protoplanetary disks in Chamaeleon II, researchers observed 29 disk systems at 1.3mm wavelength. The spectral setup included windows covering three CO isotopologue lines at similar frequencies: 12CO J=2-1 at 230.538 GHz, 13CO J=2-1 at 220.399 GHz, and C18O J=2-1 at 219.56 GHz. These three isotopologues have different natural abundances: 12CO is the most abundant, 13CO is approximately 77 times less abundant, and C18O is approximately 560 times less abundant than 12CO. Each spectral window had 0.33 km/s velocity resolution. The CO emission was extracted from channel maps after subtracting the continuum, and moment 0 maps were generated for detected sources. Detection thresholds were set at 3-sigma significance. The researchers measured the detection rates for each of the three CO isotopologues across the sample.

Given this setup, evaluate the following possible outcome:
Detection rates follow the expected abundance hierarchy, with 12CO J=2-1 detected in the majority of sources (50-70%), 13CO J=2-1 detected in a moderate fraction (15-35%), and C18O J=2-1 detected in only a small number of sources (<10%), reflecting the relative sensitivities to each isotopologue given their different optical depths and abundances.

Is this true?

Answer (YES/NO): NO